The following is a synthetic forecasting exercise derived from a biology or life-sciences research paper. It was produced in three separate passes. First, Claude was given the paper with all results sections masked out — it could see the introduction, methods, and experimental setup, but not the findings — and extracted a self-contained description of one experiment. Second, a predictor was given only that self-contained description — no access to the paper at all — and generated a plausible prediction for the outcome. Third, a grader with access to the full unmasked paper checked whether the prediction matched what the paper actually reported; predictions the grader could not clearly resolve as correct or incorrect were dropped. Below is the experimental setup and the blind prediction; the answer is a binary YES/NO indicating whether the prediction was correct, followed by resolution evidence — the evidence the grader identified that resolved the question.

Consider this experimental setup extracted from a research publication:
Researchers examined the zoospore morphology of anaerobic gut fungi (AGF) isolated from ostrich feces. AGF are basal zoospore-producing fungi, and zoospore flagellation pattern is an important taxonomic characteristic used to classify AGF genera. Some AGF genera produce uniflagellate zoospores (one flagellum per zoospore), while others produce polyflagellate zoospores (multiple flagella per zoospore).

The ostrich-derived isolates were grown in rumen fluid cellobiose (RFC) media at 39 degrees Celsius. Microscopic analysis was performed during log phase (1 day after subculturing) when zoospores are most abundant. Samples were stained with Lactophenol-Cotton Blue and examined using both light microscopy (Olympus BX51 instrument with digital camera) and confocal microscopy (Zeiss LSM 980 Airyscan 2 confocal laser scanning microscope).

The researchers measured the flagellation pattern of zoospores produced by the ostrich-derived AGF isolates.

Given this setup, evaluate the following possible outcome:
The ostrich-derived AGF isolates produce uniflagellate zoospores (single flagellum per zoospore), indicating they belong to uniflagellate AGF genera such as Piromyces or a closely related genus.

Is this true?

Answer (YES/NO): YES